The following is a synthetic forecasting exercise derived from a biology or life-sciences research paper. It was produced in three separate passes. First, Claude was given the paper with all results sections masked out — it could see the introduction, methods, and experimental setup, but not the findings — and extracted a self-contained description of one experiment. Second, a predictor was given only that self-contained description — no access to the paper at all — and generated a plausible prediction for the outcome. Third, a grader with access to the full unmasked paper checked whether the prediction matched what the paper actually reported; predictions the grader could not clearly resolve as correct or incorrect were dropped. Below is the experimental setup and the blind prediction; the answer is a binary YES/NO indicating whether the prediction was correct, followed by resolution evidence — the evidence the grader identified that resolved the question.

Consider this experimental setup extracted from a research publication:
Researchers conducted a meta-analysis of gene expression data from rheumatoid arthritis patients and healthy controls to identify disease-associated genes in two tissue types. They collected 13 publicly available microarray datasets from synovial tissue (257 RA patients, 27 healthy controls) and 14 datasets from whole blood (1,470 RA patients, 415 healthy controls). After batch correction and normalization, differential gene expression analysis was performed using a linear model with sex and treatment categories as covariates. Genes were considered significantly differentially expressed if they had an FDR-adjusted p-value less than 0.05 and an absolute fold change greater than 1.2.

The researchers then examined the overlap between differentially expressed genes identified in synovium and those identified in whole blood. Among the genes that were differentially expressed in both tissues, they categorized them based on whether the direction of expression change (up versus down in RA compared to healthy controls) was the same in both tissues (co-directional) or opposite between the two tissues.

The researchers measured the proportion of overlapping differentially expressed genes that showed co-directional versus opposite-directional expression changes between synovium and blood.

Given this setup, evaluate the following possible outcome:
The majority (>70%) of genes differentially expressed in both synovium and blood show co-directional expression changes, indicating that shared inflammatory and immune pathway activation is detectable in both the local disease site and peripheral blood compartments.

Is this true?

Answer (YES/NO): YES